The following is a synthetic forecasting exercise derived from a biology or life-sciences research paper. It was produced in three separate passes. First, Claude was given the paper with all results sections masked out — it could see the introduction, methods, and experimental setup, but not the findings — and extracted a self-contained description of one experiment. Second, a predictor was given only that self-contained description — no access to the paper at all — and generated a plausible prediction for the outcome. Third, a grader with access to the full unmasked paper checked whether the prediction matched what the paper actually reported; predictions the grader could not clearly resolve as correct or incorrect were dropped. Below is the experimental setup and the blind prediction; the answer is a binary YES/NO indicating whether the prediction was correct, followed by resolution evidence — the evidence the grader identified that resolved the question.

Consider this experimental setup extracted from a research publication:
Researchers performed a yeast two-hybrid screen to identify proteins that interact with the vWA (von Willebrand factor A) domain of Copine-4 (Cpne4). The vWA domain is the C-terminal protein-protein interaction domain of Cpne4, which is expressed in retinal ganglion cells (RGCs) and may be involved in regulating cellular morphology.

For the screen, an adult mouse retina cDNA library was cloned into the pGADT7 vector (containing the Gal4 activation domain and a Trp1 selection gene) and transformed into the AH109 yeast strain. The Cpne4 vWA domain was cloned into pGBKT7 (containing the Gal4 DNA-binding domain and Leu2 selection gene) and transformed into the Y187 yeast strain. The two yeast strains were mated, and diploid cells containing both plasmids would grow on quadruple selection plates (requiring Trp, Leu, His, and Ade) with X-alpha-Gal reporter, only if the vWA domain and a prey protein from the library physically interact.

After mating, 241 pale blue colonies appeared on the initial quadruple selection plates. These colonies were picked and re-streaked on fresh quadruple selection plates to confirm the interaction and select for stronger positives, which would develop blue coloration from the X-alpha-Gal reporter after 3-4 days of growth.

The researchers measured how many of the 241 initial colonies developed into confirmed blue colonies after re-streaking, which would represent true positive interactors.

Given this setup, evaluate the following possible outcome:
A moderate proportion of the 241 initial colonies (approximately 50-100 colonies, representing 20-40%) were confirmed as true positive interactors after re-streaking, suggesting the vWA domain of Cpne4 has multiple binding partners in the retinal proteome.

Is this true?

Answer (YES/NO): NO